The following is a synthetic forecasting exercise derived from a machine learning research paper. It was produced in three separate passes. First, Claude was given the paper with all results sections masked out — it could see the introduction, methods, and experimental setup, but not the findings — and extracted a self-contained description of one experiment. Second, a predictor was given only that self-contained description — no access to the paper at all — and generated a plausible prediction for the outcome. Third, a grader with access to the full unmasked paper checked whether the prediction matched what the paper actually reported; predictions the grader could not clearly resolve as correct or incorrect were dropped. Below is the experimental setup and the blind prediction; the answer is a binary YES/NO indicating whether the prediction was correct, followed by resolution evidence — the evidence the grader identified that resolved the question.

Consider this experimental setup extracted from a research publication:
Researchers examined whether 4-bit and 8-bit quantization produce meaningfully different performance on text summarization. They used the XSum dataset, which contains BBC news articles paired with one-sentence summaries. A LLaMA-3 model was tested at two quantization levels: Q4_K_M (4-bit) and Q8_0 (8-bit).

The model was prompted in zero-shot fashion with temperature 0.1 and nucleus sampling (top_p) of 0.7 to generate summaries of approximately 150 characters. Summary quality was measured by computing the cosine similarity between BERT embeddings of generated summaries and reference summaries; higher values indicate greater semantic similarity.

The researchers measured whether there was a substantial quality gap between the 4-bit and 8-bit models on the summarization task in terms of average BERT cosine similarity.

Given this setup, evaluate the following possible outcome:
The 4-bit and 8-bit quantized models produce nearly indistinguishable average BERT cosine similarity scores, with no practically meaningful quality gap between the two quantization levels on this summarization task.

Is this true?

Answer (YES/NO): YES